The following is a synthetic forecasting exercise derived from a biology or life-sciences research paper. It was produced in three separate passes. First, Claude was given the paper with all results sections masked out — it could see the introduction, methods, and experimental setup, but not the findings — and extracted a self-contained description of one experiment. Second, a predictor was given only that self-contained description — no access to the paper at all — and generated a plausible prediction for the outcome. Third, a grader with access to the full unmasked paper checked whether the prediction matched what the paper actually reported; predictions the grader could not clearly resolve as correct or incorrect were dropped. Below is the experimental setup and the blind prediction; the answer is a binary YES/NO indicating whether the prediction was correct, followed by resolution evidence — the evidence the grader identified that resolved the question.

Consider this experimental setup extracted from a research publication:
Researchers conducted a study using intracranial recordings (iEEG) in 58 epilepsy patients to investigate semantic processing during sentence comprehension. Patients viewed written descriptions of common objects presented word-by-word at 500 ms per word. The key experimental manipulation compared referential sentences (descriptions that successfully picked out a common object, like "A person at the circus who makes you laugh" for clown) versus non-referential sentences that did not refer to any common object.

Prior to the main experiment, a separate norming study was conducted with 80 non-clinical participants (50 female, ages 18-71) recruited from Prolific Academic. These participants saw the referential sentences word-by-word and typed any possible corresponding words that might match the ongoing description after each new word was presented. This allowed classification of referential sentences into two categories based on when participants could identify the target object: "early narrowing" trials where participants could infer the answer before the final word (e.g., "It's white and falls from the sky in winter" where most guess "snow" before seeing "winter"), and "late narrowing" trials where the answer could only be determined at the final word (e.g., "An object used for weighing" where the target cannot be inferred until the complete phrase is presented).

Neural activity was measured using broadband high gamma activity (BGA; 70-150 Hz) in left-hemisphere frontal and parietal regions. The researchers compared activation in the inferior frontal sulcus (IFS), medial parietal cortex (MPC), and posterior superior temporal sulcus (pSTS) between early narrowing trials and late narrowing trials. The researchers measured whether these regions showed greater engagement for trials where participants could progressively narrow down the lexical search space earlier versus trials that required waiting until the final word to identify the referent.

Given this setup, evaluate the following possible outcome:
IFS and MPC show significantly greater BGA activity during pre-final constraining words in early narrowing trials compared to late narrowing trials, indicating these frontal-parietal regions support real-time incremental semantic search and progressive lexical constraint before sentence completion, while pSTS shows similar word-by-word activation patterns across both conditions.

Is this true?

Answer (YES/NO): NO